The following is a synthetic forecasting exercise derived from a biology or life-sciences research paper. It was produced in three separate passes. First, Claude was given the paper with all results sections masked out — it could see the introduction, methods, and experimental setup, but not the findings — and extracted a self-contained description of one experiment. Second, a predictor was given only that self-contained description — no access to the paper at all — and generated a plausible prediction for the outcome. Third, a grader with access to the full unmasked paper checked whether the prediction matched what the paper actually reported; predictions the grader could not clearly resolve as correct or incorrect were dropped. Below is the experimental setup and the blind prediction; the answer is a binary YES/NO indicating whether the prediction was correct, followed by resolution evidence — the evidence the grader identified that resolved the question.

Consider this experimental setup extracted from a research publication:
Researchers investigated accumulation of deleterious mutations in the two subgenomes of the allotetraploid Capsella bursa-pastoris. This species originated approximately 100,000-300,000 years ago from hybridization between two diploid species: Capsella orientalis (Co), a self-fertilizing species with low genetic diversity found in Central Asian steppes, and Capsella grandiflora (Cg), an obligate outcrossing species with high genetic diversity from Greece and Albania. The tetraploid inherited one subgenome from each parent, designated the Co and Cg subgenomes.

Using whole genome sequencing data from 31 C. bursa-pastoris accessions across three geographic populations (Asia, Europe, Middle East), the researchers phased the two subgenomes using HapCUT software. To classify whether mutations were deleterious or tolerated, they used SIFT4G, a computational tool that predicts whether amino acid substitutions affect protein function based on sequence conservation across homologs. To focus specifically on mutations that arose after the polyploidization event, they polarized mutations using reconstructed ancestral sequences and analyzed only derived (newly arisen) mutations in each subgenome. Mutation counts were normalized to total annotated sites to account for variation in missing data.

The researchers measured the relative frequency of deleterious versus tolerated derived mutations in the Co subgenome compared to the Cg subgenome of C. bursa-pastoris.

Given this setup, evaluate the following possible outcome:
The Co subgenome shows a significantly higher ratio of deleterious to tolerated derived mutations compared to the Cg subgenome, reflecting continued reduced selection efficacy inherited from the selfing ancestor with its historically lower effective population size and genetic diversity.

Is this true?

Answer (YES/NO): YES